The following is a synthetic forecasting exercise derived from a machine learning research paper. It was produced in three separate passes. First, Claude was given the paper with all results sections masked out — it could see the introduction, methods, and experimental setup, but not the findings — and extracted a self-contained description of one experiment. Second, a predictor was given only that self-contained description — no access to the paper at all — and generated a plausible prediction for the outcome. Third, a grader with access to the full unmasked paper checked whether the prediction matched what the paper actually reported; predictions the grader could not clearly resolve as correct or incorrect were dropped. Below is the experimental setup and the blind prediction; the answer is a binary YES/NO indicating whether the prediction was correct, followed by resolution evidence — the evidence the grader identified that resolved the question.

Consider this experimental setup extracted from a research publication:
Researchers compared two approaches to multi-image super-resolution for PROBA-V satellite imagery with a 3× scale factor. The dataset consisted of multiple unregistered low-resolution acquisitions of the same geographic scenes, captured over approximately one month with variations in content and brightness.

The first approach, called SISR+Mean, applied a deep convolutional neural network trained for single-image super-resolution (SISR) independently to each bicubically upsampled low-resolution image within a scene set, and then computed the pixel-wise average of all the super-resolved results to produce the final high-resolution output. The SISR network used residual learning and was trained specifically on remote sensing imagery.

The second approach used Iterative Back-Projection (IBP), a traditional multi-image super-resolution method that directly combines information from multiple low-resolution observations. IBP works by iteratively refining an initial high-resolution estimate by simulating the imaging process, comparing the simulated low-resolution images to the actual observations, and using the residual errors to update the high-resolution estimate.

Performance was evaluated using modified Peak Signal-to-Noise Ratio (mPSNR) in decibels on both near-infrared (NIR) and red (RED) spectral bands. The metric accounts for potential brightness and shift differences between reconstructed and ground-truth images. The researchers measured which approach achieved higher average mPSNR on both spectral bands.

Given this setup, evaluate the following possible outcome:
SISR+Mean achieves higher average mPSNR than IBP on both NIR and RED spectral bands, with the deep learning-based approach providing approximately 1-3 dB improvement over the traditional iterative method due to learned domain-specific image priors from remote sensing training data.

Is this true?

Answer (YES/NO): NO